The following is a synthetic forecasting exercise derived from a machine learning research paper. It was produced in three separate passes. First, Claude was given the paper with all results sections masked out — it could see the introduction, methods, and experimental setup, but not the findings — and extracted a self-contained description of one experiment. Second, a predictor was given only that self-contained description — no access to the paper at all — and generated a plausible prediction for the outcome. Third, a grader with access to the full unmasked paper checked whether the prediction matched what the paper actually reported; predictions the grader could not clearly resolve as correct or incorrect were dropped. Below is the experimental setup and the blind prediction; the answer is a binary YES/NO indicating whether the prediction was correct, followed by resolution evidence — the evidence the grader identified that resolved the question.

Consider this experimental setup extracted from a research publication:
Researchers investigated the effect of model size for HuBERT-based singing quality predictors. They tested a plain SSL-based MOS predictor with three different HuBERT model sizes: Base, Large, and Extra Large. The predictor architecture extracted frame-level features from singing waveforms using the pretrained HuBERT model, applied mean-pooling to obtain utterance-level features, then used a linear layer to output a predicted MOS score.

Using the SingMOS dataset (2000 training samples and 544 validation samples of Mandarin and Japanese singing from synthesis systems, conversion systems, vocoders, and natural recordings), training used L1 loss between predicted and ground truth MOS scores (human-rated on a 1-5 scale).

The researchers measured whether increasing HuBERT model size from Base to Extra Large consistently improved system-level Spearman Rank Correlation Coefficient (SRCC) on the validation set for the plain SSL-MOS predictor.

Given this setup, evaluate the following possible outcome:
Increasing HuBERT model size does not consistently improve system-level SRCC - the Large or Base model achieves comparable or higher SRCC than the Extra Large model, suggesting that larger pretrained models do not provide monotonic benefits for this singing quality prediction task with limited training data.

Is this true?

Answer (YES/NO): YES